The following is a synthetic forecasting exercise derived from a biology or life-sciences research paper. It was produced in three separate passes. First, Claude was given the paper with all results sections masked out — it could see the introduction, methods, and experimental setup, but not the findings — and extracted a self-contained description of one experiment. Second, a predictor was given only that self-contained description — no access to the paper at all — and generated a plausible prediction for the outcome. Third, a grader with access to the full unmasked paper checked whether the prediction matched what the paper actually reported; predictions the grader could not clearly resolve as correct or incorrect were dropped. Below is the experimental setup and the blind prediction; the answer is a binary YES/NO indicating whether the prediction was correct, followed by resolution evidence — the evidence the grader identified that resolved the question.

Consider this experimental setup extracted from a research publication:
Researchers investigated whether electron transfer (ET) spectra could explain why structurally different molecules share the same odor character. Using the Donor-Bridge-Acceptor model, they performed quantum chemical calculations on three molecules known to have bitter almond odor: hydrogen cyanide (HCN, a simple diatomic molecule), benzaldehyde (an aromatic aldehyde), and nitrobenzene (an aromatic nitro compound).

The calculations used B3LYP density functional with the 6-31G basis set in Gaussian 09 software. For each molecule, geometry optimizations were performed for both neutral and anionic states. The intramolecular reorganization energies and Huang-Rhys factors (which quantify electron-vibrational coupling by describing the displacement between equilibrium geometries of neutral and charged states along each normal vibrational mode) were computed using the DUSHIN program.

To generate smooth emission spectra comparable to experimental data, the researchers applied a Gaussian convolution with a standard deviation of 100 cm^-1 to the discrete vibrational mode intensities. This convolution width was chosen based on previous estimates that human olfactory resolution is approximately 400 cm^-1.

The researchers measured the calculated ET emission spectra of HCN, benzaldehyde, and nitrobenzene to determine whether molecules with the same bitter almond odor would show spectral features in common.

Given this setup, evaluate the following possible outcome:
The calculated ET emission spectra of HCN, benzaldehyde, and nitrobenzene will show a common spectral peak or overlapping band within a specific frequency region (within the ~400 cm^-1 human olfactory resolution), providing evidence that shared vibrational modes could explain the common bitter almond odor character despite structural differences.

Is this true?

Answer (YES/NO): YES